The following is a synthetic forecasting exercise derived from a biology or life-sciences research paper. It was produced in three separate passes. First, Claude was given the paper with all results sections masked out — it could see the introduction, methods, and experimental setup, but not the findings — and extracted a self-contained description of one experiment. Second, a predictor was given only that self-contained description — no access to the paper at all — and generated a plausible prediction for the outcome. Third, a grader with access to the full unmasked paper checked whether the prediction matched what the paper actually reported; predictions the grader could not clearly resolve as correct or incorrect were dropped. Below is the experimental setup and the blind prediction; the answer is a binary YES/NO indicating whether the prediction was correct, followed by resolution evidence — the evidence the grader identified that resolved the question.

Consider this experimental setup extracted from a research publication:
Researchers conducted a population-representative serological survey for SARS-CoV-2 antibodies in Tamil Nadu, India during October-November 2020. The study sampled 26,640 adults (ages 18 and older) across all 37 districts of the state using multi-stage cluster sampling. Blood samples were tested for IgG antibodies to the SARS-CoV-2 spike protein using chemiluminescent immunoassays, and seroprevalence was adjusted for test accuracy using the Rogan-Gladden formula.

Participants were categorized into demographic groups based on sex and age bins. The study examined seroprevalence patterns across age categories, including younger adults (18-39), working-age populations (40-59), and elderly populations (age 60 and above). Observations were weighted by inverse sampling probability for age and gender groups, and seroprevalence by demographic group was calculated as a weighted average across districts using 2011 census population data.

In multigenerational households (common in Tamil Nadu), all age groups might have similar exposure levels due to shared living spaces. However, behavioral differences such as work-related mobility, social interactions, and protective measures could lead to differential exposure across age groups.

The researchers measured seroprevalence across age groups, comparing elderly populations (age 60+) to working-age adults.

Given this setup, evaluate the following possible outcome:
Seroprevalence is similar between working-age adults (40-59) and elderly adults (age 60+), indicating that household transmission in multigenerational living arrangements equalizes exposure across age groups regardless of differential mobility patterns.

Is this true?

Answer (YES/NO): NO